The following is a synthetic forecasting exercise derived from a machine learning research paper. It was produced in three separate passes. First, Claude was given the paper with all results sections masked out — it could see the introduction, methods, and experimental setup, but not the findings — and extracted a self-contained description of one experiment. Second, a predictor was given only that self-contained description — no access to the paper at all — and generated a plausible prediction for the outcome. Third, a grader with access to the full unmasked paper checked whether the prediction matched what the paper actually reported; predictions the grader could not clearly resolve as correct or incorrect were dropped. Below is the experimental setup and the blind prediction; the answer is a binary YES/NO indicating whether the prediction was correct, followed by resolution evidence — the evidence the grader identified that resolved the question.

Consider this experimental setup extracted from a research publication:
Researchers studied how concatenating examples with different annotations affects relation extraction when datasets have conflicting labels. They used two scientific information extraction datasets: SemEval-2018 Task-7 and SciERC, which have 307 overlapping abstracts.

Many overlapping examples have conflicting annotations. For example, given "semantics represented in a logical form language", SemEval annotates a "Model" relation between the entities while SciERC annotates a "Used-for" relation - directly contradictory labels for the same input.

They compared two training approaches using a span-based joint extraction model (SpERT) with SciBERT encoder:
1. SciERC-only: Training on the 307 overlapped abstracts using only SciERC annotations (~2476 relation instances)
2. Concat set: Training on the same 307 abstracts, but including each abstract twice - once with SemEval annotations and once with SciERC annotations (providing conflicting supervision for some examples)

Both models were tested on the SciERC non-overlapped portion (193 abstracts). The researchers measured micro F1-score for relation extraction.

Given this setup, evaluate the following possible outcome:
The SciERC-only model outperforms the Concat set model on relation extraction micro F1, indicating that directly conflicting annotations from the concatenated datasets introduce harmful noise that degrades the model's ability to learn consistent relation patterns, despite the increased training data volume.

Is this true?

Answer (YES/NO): YES